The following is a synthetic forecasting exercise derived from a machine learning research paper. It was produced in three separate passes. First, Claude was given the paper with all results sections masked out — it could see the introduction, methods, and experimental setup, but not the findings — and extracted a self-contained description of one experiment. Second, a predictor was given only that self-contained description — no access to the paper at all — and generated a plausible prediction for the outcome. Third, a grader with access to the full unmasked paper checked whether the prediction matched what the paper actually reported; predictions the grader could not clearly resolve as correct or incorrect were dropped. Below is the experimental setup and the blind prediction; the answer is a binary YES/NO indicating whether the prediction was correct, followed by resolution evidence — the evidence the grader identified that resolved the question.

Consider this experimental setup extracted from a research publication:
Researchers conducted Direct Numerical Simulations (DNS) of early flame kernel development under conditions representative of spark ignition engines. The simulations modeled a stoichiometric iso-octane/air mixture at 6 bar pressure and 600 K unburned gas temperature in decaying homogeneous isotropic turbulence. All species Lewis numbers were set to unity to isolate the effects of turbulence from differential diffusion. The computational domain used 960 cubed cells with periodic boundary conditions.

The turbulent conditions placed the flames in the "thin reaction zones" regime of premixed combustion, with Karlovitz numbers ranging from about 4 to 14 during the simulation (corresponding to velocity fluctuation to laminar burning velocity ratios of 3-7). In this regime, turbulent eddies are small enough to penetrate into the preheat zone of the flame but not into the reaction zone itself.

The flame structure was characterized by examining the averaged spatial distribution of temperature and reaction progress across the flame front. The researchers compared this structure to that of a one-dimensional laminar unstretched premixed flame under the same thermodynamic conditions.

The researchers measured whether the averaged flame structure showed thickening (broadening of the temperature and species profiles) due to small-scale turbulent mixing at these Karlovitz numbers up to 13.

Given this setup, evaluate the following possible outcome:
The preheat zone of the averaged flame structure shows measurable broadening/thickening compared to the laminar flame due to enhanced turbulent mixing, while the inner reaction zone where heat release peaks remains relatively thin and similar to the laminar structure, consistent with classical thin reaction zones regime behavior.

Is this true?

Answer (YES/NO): NO